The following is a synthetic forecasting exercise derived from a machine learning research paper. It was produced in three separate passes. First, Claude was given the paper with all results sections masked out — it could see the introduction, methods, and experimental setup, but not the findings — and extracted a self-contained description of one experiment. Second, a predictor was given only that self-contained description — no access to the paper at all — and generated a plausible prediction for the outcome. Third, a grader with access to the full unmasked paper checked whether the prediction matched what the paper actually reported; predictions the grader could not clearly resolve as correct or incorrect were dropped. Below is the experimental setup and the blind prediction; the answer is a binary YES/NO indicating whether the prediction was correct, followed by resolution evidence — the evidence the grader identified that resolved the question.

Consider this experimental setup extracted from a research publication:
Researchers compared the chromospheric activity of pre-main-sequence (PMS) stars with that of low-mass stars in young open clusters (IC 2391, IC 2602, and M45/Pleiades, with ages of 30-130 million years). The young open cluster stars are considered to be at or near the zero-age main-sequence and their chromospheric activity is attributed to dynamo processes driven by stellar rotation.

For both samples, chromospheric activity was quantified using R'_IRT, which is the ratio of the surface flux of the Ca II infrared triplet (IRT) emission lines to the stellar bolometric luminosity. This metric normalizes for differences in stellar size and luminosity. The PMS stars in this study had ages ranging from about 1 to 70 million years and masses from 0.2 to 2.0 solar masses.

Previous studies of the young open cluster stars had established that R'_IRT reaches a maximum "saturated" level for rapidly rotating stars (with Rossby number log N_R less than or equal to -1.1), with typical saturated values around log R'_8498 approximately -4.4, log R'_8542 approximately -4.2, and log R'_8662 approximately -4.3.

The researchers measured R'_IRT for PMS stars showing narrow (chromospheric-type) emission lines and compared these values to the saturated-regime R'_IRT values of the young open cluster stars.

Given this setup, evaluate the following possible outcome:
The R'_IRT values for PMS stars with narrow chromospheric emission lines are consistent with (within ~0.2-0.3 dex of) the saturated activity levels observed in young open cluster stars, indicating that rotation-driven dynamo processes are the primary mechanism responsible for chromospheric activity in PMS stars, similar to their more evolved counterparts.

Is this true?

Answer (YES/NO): YES